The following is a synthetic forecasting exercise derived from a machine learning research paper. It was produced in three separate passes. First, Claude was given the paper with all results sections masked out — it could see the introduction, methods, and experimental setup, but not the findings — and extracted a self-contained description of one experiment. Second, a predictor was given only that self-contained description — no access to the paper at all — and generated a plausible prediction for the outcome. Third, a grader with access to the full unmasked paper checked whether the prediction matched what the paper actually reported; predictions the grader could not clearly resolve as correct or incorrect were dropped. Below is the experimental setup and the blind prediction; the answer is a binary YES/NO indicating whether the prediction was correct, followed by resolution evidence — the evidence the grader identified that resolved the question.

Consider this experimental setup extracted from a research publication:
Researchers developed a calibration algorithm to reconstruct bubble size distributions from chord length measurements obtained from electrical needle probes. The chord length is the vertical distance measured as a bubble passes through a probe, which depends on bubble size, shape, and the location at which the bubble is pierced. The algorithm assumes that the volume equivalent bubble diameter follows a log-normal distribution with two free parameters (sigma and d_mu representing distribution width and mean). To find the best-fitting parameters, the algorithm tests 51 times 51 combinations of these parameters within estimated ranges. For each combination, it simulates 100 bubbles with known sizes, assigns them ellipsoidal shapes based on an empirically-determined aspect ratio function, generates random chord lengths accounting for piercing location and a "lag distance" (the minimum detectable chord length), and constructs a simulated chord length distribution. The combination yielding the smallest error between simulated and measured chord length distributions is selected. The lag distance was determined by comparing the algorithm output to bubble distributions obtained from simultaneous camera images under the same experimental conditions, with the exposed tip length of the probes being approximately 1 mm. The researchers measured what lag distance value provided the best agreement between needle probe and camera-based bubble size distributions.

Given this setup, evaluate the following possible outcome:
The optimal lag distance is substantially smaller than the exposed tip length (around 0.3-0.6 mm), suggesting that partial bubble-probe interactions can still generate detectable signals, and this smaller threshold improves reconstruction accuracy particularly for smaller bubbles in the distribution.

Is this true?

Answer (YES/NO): NO